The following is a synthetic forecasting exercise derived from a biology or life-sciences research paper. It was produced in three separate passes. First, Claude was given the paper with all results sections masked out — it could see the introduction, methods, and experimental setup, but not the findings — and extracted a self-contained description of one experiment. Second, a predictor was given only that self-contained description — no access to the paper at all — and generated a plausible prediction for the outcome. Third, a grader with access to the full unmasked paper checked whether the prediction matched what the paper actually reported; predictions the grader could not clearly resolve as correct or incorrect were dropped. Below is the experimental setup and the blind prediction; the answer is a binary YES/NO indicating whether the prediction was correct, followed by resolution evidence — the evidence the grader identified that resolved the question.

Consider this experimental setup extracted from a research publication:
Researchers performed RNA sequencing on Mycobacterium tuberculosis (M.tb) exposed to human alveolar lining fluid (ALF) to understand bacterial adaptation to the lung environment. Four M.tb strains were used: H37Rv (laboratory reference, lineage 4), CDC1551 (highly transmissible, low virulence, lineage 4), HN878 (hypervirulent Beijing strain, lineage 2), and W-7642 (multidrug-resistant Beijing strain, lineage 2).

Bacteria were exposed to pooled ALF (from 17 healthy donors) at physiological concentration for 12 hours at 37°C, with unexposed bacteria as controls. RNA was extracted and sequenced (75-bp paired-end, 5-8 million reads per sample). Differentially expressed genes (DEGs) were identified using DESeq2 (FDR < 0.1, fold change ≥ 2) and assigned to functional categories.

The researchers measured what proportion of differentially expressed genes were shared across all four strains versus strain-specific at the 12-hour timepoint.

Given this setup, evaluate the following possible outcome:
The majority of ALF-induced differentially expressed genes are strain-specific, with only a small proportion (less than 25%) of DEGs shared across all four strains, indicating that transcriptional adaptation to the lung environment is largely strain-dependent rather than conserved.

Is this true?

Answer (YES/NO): YES